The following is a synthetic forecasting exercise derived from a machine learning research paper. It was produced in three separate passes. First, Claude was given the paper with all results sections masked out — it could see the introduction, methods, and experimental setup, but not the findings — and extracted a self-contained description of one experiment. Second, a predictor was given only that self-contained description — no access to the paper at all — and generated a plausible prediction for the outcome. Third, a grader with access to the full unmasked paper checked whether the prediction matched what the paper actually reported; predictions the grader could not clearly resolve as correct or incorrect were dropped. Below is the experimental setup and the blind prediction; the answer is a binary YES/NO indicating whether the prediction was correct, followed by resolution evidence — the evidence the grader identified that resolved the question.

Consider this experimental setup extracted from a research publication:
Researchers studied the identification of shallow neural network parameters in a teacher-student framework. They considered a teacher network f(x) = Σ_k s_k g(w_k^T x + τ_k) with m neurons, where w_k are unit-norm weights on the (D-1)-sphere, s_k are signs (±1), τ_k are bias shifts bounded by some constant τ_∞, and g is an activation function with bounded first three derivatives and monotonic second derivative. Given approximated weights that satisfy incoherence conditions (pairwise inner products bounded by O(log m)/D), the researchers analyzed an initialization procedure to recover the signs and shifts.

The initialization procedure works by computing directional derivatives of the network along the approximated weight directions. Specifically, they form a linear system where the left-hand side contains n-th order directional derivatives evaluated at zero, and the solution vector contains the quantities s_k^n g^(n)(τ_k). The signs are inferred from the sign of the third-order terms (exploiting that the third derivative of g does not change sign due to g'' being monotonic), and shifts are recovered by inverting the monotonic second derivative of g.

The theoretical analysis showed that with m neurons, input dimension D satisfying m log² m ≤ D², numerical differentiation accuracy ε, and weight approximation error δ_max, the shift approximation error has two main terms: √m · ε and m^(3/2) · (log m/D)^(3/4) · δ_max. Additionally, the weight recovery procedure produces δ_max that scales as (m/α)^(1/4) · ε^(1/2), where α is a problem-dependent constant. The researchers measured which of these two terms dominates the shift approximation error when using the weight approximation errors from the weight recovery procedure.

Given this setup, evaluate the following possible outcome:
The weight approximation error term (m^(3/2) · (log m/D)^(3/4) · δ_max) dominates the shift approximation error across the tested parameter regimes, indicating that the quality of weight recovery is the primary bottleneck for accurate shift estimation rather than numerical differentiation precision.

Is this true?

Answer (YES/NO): YES